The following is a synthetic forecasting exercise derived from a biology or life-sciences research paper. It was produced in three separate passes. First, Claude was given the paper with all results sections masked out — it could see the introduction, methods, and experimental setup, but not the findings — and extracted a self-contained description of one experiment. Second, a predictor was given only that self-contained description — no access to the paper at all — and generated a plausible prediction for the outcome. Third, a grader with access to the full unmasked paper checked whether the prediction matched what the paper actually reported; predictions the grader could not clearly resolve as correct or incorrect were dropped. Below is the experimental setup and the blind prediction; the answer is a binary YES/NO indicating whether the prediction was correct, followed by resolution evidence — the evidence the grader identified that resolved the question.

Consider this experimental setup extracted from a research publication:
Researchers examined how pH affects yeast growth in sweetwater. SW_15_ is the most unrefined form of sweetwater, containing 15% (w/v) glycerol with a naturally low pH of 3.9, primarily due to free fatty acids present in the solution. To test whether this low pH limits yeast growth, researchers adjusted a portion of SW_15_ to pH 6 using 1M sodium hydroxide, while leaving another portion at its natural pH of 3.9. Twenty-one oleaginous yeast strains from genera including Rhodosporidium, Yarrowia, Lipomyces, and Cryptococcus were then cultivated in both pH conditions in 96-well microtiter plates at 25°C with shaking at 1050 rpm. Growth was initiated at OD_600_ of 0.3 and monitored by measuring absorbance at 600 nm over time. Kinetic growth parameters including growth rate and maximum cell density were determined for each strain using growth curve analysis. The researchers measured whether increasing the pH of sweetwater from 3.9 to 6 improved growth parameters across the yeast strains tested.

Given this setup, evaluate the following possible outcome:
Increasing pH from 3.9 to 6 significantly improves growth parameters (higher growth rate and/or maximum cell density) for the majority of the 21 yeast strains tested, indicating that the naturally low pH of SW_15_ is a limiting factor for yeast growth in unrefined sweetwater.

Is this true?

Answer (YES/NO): NO